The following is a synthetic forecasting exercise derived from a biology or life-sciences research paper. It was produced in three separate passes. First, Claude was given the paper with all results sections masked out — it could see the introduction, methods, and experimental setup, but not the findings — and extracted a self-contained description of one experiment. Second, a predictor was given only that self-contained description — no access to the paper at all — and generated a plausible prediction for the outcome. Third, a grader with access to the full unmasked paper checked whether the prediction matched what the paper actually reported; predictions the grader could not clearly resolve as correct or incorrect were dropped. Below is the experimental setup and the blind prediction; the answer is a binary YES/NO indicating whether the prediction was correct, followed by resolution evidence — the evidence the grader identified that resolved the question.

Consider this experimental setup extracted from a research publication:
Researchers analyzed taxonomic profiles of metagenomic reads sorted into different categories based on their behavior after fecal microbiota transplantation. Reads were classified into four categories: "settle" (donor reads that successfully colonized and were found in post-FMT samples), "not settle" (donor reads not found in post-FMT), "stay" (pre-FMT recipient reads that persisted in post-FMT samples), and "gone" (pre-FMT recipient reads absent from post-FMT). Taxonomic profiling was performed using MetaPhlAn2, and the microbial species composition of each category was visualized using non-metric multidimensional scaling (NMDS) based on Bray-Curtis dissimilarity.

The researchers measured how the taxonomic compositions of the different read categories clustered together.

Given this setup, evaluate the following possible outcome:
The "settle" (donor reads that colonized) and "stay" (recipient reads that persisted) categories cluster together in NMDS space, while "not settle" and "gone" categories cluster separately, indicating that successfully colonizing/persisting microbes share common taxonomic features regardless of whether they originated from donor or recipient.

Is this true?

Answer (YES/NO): YES